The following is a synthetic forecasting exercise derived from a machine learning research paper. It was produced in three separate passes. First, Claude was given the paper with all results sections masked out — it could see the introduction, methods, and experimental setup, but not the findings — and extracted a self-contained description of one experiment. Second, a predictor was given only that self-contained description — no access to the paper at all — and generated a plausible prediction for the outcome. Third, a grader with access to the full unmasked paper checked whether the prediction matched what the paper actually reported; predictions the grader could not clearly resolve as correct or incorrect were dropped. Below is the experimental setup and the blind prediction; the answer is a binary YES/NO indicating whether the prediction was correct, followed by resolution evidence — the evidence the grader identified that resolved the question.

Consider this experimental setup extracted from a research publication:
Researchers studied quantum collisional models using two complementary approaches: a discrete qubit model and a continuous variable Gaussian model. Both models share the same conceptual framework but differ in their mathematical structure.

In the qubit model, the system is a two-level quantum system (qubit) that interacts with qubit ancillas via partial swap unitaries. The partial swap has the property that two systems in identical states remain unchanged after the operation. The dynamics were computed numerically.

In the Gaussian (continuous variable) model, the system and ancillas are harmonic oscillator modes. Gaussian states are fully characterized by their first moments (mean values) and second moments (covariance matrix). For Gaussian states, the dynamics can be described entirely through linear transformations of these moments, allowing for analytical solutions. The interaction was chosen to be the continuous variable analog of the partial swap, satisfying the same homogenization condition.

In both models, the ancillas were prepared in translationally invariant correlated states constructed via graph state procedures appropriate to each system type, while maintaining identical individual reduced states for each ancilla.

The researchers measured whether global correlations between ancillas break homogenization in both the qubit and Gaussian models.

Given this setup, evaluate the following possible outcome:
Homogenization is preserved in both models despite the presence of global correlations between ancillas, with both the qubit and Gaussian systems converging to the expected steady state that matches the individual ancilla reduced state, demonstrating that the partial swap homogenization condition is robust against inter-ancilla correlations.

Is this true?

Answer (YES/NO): NO